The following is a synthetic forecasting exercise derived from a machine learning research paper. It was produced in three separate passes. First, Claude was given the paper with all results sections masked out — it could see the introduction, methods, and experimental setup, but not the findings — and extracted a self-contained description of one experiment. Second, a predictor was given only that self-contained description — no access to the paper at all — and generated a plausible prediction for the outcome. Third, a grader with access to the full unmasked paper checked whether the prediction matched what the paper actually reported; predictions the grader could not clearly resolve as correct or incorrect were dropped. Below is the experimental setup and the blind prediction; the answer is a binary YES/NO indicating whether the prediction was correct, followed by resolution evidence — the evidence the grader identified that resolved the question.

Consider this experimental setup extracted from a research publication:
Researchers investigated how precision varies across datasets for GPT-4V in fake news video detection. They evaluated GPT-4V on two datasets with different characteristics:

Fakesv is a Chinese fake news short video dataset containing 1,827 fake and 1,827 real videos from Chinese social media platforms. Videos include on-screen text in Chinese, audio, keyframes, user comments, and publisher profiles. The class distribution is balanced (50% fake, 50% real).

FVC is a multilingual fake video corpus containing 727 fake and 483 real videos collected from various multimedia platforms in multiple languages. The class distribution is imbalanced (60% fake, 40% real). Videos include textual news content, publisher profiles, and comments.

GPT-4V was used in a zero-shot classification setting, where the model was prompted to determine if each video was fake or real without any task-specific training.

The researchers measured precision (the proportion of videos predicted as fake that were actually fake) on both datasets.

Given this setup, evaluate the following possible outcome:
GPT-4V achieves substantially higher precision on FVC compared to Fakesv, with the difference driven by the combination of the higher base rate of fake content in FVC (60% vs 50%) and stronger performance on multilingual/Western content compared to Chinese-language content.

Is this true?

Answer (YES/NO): YES